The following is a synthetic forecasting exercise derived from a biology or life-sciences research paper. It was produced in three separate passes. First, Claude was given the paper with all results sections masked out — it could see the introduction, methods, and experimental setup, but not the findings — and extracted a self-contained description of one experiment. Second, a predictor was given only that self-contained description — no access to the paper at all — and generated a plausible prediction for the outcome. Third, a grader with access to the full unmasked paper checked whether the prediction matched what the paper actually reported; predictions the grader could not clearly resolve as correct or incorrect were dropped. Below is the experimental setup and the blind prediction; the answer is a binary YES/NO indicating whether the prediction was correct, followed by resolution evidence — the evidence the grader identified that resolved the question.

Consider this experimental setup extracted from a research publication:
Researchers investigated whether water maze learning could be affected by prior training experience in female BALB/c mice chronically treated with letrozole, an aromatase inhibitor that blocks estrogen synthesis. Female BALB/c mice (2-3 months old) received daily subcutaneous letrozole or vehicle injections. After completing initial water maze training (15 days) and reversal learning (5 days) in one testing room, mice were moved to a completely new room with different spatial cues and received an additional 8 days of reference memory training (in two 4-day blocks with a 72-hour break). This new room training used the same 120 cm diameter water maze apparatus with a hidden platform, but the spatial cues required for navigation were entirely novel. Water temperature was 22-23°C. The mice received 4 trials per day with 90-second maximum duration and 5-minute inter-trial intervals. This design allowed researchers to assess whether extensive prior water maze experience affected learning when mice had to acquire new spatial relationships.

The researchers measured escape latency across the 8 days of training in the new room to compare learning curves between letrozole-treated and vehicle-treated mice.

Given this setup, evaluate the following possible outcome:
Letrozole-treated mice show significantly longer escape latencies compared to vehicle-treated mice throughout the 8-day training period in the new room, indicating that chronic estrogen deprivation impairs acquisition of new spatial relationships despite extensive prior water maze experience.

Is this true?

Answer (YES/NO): NO